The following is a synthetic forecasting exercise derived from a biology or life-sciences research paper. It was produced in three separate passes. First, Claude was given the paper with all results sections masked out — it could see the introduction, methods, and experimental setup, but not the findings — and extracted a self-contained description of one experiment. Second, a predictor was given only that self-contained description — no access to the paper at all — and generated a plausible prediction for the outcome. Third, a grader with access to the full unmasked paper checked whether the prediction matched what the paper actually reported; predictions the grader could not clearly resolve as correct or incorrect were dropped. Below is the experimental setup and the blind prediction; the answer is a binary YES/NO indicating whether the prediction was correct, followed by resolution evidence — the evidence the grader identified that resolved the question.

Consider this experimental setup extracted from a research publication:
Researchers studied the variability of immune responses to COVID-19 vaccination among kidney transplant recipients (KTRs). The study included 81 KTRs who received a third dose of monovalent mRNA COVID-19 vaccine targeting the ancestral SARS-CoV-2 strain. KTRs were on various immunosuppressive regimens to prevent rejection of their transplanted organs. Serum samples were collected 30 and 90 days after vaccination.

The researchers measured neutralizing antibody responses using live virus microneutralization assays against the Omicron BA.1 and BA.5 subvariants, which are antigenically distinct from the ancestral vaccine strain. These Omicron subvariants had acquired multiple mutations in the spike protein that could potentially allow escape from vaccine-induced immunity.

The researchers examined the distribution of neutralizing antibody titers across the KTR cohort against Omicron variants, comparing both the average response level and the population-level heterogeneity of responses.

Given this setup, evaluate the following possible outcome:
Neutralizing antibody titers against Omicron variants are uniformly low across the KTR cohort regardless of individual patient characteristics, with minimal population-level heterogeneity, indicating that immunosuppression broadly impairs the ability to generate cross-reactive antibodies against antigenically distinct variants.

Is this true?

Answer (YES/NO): NO